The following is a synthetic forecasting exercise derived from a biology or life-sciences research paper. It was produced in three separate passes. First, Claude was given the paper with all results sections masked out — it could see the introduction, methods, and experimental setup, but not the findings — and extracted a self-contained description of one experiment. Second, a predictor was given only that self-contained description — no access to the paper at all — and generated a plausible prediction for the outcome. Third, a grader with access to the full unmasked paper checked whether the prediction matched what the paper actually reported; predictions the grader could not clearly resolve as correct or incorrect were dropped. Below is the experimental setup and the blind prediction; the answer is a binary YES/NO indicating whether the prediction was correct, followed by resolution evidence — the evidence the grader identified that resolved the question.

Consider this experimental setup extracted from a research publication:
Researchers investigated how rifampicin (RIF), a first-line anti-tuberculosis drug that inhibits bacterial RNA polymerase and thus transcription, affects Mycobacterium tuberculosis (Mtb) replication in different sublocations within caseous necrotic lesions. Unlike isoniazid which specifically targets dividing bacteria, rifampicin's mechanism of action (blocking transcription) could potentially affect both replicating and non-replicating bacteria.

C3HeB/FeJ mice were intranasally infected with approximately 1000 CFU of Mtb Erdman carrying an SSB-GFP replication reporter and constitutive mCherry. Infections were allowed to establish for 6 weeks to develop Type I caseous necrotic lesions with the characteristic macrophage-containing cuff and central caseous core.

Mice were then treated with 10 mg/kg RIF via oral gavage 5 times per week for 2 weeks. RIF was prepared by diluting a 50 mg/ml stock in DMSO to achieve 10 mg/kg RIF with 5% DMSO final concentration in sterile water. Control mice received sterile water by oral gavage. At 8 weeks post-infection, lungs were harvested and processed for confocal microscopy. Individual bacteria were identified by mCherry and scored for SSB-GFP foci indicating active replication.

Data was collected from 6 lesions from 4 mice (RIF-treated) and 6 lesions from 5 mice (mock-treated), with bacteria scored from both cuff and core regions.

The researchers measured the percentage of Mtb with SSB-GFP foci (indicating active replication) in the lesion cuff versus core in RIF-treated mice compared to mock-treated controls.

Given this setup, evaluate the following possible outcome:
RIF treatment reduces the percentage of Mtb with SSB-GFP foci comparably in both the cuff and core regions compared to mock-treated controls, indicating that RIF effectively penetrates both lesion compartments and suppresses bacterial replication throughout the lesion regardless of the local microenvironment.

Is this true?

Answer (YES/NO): NO